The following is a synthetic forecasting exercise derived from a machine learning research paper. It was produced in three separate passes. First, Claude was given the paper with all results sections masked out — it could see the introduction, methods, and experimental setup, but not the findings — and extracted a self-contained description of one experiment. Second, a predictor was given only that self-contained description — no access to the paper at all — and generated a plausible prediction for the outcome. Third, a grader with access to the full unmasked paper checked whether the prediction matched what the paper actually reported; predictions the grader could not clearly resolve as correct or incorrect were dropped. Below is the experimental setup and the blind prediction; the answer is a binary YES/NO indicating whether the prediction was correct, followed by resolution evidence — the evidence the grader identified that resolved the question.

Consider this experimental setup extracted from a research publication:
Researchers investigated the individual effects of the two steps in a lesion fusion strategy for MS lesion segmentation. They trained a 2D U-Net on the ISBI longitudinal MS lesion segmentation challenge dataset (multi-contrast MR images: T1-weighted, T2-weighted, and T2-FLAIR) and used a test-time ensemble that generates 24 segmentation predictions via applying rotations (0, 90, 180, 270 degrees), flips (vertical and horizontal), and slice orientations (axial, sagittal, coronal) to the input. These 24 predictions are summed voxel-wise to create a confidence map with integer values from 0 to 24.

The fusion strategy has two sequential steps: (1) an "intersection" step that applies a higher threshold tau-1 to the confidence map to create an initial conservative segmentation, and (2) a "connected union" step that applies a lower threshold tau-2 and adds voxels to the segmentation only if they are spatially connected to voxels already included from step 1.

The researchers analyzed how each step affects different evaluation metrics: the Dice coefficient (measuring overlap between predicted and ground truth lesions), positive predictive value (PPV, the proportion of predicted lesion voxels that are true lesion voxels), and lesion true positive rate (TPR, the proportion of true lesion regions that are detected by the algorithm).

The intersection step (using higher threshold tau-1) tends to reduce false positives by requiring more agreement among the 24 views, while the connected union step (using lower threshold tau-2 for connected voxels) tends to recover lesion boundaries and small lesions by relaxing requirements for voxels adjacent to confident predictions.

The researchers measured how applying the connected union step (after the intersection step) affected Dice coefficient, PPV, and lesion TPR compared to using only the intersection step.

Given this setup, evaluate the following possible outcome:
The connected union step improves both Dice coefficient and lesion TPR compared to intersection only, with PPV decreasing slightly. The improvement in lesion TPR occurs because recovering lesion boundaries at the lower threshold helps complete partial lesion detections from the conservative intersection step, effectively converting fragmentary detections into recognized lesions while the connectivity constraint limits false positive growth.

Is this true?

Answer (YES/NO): NO